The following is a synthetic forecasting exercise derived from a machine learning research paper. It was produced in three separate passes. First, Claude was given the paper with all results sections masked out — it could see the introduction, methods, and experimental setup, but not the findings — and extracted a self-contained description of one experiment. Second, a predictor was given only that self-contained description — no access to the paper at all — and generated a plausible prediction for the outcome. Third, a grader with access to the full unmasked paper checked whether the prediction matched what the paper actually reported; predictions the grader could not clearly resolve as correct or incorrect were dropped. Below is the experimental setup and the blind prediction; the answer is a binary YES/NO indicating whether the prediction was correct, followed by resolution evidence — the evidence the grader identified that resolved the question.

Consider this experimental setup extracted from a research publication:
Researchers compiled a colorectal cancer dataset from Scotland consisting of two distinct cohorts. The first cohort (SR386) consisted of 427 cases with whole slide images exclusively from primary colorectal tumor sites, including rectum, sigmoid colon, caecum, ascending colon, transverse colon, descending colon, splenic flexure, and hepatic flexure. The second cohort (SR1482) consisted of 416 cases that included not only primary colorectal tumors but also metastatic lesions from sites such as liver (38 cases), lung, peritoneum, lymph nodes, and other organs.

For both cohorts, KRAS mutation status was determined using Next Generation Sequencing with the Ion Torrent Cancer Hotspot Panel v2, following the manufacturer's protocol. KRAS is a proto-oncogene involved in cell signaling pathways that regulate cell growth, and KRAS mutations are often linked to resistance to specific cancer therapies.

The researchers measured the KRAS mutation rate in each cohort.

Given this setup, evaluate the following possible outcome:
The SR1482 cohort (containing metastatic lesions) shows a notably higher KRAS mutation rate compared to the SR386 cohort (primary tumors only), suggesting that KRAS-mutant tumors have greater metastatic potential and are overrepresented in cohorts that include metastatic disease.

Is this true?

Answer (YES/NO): YES